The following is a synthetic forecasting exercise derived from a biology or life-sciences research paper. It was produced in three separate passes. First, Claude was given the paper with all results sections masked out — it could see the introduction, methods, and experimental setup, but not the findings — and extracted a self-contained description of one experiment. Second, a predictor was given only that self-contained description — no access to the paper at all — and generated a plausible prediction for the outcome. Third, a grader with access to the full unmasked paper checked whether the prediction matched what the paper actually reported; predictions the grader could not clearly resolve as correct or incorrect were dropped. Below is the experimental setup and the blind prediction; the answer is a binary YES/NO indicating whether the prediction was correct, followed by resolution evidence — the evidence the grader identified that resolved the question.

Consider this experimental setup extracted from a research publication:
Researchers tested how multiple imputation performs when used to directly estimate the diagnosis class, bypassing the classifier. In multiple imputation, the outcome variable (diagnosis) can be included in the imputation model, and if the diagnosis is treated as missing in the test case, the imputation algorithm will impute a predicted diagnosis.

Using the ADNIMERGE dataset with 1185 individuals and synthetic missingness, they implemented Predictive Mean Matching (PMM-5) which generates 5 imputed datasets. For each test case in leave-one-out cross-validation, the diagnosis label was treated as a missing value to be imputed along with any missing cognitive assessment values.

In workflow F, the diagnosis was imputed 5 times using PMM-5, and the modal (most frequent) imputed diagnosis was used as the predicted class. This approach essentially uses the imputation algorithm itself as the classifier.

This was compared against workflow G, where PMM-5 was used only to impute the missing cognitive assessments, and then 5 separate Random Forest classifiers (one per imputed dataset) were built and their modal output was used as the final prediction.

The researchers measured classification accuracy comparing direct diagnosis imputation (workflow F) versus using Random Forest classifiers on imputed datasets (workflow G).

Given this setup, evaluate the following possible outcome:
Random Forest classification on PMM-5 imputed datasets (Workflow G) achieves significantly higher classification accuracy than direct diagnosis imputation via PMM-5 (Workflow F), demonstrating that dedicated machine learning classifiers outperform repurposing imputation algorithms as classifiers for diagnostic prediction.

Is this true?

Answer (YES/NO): YES